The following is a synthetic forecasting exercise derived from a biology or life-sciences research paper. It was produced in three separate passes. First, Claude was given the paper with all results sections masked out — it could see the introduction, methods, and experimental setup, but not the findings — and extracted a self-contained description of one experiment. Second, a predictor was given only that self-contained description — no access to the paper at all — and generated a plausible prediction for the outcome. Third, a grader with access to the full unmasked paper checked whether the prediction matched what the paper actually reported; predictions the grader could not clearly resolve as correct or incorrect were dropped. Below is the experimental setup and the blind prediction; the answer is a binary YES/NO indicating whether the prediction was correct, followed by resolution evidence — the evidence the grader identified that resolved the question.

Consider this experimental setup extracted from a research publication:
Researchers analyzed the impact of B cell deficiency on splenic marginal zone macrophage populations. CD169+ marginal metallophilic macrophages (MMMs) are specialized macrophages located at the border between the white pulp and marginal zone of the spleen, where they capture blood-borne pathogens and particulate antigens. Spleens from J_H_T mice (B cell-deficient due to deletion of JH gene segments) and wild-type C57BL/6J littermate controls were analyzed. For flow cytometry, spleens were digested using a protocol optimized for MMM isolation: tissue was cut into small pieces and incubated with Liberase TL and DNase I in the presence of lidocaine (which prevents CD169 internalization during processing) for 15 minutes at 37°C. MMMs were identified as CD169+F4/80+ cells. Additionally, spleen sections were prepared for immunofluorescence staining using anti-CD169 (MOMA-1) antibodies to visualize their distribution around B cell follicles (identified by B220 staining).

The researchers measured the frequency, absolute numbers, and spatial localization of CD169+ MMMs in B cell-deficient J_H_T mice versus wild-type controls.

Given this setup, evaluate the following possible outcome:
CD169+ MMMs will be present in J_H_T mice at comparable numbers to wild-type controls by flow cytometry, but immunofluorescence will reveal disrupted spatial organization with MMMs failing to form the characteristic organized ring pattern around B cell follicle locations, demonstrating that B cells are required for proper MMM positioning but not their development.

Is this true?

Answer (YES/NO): NO